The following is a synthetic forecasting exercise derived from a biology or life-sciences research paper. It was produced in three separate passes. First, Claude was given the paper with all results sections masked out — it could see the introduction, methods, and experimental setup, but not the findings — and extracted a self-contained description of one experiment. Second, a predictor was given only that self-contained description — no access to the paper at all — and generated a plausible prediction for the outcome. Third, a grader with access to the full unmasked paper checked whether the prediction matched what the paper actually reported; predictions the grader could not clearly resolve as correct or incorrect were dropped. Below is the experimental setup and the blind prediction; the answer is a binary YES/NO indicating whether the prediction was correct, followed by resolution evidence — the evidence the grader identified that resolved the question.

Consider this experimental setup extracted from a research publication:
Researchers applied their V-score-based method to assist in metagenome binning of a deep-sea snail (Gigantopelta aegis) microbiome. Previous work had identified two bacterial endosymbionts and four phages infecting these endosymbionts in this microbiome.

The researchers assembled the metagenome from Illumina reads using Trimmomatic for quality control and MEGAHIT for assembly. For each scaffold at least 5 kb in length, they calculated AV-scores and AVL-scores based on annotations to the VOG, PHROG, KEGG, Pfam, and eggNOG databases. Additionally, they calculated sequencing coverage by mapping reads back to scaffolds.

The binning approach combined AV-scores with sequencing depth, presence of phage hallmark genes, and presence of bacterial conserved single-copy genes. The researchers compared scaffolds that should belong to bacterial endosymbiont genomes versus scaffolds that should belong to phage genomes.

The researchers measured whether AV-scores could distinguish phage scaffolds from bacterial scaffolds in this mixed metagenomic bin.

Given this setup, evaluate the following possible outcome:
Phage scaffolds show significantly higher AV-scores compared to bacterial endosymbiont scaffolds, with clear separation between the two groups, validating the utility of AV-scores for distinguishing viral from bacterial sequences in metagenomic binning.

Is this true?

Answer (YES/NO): YES